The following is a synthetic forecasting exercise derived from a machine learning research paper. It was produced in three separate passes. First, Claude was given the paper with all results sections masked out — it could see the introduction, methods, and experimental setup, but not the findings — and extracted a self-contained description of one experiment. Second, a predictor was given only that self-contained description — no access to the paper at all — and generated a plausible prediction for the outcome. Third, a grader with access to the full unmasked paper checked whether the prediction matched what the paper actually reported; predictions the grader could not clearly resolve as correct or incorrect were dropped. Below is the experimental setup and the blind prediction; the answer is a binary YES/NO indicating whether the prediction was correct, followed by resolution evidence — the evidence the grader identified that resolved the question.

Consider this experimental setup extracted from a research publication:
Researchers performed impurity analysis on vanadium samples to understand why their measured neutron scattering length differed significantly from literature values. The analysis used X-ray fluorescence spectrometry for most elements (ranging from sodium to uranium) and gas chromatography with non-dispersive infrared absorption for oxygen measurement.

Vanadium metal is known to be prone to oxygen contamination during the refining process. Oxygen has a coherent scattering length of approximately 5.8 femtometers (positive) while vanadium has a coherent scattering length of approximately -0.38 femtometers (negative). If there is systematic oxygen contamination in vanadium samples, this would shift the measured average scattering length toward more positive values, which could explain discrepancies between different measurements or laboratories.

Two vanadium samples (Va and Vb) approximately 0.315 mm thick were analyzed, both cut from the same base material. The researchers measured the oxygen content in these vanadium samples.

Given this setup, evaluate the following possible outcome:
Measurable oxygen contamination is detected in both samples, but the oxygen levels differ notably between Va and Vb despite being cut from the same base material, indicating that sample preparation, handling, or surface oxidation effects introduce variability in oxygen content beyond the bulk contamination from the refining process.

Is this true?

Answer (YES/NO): NO